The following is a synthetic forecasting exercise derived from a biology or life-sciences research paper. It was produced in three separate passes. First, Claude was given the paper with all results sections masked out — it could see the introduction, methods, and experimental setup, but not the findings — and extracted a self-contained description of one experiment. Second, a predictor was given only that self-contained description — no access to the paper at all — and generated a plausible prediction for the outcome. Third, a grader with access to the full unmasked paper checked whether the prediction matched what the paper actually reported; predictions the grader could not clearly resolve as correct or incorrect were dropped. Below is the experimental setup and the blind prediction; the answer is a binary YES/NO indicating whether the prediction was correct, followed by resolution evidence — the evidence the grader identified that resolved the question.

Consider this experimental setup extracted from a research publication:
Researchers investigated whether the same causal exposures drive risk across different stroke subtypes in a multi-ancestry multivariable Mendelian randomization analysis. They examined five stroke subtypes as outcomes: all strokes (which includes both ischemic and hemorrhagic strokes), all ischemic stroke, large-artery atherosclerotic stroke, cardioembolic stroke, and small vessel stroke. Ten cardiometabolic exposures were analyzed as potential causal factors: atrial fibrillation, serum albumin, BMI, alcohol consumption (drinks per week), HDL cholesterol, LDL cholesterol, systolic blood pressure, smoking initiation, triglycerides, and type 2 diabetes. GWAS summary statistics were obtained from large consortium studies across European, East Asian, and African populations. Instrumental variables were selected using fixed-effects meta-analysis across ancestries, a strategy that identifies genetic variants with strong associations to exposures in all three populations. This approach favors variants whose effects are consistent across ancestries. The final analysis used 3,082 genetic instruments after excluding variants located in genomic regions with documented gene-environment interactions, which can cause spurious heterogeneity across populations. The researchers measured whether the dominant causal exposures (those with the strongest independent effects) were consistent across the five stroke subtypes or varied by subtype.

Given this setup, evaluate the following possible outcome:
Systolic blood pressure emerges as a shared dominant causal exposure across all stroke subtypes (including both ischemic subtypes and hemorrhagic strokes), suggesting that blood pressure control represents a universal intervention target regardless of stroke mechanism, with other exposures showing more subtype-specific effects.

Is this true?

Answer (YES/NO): NO